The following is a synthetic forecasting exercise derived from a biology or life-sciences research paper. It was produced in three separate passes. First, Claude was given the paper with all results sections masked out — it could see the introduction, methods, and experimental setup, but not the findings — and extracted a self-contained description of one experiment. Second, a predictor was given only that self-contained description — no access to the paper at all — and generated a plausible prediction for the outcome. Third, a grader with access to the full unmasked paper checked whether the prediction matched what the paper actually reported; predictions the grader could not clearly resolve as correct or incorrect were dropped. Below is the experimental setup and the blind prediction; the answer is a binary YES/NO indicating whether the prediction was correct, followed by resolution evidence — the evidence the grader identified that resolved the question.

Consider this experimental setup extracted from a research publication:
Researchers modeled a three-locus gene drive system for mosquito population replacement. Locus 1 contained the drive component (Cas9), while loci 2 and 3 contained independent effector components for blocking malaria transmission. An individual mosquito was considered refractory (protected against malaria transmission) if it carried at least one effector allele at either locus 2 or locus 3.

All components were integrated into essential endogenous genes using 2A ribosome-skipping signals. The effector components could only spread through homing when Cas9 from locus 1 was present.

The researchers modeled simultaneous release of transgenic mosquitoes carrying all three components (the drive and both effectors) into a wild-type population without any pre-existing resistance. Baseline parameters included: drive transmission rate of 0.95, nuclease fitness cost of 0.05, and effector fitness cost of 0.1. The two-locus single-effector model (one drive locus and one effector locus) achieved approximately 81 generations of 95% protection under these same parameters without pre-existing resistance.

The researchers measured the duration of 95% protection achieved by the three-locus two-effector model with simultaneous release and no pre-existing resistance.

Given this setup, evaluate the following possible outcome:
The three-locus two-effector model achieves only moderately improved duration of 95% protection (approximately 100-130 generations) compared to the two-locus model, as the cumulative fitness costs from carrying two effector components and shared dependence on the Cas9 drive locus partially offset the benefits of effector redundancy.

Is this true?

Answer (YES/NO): YES